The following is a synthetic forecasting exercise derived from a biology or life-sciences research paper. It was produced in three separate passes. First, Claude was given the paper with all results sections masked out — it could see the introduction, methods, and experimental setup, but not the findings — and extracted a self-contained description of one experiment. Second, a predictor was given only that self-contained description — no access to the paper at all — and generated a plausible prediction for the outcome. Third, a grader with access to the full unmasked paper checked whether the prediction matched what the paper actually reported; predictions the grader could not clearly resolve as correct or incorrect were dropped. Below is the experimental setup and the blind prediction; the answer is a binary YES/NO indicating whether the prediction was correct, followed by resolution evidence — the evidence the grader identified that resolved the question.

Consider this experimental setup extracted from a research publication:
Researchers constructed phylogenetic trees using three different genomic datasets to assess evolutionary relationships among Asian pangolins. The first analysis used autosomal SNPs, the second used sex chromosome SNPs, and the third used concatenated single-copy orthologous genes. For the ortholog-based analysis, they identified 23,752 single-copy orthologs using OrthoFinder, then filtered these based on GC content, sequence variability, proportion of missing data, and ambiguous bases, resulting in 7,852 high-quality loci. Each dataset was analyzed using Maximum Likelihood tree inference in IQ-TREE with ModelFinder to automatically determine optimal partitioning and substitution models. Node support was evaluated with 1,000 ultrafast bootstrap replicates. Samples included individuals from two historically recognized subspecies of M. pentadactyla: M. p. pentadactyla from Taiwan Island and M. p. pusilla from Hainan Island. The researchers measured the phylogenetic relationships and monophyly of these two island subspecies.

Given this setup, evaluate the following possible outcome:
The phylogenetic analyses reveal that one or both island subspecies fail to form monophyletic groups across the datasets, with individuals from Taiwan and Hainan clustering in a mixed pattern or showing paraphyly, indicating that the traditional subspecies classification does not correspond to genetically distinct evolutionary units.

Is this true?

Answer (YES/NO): YES